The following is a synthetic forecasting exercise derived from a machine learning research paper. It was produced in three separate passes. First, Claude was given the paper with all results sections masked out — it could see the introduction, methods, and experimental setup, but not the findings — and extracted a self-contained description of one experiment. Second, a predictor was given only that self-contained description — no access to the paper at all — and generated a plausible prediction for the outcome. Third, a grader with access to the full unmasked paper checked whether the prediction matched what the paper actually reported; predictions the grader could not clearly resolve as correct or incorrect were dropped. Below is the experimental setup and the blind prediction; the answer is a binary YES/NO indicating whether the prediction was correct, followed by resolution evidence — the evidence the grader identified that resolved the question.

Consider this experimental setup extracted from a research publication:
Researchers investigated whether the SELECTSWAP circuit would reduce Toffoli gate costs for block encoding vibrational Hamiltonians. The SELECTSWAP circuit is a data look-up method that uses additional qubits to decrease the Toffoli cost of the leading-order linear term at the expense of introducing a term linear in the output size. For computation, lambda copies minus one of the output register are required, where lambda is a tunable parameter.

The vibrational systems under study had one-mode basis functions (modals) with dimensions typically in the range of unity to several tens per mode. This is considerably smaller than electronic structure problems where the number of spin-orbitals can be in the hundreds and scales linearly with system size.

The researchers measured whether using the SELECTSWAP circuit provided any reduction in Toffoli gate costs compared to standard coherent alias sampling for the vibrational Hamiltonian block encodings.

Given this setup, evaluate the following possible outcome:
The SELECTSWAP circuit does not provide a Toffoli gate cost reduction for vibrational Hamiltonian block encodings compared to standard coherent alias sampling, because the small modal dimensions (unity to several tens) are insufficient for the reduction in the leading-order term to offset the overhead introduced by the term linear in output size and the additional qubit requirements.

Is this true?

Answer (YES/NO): YES